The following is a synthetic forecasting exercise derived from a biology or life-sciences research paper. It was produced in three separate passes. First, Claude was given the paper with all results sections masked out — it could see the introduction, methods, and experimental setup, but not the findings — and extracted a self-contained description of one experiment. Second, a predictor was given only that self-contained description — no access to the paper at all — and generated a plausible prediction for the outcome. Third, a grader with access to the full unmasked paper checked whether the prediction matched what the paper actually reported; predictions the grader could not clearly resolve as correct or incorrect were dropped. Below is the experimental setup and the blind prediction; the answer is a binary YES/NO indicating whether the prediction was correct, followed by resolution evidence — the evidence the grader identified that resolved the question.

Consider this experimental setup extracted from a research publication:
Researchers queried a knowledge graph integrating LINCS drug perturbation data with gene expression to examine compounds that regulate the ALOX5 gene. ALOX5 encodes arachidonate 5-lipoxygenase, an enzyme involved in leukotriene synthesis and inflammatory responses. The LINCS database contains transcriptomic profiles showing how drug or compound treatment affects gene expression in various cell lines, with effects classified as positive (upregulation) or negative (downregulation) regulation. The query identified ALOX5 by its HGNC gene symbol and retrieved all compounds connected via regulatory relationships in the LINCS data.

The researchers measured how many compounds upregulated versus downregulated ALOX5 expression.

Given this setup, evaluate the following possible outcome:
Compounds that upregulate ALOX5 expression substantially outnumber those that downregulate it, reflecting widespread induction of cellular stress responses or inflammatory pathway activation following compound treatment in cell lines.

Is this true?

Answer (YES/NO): NO